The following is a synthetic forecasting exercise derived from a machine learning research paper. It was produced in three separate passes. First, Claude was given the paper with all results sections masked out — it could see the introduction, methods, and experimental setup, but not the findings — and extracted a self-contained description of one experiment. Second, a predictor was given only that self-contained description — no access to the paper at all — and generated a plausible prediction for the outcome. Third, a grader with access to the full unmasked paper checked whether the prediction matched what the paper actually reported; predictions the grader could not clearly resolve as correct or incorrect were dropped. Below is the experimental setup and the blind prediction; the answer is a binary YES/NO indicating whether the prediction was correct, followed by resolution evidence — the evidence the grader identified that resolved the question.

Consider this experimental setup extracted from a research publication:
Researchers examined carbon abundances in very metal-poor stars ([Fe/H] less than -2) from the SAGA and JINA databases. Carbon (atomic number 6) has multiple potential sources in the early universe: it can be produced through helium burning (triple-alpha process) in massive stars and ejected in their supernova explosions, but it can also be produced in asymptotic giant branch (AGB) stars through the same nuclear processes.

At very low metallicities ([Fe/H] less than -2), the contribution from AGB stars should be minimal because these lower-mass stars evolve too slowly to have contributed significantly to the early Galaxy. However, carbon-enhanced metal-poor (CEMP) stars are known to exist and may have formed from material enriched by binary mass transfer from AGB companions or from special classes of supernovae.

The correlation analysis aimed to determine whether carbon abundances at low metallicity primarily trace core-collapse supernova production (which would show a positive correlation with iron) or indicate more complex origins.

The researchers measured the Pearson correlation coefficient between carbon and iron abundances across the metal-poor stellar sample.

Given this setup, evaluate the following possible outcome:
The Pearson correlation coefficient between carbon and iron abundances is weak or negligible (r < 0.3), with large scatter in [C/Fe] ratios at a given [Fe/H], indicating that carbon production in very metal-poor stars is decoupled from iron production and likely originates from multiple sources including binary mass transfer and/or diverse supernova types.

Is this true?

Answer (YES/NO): YES